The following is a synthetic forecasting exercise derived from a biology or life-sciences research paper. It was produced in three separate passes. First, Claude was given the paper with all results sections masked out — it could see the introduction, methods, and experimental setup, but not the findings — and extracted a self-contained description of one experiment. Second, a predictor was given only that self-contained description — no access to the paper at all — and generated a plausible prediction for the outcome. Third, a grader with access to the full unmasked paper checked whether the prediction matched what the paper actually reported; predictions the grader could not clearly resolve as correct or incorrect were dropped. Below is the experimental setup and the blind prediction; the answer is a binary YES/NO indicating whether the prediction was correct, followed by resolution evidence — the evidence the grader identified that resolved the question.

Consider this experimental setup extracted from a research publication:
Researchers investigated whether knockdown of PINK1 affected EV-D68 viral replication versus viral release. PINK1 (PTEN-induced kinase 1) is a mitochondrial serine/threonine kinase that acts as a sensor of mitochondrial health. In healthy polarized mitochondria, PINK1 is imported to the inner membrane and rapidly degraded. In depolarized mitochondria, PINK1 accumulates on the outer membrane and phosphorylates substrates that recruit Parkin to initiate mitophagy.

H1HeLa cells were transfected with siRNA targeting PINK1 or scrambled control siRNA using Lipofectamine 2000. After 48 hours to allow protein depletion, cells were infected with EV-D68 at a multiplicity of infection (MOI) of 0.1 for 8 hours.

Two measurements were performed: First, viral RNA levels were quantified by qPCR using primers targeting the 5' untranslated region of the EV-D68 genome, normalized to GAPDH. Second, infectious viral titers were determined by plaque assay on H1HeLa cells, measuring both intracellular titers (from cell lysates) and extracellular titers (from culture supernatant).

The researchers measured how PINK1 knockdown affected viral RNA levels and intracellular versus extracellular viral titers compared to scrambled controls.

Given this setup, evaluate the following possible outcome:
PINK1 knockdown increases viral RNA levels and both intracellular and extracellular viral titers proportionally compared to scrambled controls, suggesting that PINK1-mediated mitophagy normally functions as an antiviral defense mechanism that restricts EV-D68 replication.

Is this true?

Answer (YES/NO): NO